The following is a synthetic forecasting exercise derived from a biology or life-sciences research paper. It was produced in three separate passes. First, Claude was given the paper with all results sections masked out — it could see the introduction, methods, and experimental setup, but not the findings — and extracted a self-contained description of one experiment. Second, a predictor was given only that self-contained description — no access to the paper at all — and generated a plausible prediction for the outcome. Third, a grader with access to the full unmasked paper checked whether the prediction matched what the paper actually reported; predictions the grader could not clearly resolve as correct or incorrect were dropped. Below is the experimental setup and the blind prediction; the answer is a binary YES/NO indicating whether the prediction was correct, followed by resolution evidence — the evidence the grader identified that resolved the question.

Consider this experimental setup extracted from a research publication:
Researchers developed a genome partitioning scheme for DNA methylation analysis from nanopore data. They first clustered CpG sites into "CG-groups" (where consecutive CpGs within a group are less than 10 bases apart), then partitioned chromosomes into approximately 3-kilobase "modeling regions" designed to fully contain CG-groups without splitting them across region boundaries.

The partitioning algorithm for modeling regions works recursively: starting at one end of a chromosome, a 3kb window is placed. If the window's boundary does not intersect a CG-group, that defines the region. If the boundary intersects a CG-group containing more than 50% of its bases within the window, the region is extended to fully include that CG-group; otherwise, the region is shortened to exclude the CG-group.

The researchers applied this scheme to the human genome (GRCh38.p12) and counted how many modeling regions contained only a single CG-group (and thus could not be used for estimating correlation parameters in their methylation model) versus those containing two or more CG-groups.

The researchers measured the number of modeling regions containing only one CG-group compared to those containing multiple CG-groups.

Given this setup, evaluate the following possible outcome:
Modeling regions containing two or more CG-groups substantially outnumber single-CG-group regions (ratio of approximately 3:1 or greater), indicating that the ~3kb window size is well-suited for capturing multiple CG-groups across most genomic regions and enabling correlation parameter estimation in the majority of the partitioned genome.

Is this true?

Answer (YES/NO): YES